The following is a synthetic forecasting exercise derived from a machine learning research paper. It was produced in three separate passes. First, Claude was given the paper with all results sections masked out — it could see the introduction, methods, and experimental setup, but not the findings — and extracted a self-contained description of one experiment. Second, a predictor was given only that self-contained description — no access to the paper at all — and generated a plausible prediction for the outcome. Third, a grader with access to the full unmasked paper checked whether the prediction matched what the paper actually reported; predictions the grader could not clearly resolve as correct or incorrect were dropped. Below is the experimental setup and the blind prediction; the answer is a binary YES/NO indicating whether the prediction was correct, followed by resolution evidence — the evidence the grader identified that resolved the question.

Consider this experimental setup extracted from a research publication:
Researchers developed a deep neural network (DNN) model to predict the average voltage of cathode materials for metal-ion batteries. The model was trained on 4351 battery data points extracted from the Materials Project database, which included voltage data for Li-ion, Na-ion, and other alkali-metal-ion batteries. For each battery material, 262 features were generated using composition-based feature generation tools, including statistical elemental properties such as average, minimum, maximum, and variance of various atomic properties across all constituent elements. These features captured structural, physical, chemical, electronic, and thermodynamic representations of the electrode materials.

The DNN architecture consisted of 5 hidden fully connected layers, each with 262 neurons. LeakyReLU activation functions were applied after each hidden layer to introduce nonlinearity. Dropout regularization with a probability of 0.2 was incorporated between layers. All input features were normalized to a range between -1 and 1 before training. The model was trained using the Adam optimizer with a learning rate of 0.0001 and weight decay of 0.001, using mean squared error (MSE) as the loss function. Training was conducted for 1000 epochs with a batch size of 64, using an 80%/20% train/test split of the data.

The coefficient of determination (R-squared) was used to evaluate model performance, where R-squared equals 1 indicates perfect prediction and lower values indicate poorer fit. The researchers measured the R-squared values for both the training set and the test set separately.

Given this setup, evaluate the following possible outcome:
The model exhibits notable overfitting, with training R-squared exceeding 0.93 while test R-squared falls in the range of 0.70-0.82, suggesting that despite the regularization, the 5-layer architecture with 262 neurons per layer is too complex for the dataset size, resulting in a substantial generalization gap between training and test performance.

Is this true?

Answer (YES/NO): NO